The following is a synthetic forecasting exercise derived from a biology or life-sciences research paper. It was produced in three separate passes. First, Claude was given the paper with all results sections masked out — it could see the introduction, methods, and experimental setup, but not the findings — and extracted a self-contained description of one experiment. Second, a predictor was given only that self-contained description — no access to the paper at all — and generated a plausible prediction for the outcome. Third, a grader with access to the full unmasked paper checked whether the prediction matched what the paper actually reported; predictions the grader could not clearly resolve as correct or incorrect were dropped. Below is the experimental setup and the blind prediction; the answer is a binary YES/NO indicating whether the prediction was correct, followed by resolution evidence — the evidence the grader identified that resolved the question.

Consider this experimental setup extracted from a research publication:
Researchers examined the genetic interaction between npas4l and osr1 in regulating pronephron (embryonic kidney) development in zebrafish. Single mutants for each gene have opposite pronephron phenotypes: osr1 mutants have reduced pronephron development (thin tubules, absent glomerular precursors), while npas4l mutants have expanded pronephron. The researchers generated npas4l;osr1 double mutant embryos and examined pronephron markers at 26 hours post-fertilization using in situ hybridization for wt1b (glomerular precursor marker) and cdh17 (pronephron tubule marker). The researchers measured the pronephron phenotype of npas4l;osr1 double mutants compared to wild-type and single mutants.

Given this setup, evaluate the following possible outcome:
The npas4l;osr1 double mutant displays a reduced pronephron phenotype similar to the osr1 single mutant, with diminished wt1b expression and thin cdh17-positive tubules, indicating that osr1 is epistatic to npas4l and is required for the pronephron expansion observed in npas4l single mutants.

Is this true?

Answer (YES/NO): NO